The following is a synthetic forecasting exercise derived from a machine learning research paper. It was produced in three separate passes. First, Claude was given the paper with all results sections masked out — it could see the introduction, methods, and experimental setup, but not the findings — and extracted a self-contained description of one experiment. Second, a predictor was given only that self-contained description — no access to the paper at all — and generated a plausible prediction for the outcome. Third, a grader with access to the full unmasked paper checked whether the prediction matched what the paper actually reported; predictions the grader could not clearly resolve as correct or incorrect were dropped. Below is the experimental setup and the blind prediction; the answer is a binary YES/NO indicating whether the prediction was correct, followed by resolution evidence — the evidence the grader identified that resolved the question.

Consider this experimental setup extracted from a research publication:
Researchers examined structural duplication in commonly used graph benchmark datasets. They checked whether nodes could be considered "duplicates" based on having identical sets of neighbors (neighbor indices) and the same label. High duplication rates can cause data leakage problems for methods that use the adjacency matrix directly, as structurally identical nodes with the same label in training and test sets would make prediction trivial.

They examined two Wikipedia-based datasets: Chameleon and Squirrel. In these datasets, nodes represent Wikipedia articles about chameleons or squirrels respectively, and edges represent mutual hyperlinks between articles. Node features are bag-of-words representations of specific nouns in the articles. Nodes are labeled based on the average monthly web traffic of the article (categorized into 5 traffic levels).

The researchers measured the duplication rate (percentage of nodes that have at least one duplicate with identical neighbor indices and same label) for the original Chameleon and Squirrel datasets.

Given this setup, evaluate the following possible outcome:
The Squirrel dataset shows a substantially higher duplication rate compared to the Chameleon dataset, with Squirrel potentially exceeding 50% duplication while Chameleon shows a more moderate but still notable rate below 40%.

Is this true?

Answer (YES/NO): NO